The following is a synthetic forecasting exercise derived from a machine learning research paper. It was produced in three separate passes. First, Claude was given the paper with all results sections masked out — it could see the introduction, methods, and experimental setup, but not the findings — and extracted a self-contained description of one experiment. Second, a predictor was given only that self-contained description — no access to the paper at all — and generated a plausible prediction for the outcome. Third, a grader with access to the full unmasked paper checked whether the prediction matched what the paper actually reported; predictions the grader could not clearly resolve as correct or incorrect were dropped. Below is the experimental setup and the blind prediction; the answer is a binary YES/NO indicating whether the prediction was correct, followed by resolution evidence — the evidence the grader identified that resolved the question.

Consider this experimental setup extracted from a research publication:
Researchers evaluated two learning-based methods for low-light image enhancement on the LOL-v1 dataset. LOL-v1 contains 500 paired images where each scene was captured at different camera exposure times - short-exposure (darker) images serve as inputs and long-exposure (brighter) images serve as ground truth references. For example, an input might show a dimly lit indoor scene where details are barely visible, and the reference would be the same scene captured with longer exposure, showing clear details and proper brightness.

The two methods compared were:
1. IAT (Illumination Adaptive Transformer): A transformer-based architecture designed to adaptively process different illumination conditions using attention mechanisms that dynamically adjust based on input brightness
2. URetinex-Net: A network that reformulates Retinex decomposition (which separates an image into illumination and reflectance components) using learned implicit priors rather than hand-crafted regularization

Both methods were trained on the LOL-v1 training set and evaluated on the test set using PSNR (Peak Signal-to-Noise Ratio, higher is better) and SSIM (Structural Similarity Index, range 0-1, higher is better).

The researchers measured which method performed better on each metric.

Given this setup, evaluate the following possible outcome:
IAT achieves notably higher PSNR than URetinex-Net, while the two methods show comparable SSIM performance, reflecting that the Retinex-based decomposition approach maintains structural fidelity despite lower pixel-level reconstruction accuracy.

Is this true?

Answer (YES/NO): NO